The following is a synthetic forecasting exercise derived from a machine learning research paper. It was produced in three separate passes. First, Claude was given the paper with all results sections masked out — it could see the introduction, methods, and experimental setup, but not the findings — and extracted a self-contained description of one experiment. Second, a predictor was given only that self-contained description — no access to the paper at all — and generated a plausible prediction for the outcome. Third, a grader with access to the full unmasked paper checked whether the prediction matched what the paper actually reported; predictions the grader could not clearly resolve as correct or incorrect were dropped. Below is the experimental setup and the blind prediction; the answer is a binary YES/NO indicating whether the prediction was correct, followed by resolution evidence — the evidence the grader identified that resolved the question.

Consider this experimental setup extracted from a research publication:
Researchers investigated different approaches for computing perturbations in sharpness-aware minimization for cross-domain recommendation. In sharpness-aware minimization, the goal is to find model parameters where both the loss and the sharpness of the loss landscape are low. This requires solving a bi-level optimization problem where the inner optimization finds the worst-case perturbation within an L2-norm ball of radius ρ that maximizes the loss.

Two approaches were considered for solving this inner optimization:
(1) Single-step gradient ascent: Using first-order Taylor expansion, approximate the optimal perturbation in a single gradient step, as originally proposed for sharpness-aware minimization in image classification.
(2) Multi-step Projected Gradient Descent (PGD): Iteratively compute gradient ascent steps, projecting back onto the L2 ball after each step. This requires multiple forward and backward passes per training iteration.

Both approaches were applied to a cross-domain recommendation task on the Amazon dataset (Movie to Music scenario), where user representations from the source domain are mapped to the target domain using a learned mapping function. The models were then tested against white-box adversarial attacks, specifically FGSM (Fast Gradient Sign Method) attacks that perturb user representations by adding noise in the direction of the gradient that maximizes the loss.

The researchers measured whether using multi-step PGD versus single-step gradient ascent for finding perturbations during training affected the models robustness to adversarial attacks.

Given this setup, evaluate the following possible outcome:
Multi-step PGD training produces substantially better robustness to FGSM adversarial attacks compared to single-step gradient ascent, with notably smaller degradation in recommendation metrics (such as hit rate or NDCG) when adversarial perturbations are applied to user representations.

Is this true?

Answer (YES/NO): YES